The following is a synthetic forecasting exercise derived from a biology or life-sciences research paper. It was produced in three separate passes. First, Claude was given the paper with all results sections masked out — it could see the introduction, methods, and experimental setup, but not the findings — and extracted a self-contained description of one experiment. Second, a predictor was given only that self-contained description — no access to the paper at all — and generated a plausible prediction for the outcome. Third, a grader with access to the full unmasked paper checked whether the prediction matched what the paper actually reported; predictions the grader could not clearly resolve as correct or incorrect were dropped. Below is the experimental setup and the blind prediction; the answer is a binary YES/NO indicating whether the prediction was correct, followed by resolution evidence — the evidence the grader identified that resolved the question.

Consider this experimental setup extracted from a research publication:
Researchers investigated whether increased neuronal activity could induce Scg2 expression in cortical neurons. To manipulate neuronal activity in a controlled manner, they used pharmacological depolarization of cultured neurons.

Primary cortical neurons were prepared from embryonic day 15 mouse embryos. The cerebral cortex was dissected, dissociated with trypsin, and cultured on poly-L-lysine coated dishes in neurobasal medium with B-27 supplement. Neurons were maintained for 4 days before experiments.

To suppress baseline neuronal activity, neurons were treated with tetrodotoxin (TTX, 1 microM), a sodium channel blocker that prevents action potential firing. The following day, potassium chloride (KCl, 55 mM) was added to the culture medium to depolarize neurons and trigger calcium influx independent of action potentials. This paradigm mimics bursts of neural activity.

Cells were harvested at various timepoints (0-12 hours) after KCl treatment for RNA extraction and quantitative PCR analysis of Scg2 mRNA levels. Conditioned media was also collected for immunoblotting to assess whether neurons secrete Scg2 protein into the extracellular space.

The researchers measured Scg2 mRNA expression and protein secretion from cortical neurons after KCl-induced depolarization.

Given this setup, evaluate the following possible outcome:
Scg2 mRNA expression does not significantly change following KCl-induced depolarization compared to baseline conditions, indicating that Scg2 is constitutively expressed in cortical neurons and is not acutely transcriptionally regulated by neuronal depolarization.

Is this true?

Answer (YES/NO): NO